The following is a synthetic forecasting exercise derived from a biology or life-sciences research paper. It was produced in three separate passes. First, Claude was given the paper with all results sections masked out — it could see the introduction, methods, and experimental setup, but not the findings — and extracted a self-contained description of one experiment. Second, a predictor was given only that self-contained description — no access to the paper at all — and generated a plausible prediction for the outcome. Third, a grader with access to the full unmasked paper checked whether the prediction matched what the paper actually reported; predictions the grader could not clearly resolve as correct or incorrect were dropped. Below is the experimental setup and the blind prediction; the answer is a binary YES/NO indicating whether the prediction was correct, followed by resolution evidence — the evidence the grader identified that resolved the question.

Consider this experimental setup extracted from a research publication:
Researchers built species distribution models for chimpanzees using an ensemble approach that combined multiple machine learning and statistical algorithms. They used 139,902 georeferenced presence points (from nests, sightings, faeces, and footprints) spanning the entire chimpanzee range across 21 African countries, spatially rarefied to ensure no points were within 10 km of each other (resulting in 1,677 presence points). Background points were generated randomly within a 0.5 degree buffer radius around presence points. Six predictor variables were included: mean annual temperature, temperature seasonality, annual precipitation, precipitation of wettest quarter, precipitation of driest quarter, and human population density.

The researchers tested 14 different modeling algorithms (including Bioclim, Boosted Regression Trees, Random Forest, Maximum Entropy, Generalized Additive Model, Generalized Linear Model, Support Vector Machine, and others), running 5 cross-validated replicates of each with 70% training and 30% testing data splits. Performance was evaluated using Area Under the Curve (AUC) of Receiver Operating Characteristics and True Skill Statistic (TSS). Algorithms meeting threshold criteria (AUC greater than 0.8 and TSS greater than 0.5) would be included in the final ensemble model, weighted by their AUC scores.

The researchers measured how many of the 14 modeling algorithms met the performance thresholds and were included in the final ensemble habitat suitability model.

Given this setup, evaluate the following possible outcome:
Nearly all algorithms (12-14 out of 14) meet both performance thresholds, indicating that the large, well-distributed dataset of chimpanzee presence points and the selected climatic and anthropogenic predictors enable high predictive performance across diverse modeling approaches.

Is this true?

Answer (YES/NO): YES